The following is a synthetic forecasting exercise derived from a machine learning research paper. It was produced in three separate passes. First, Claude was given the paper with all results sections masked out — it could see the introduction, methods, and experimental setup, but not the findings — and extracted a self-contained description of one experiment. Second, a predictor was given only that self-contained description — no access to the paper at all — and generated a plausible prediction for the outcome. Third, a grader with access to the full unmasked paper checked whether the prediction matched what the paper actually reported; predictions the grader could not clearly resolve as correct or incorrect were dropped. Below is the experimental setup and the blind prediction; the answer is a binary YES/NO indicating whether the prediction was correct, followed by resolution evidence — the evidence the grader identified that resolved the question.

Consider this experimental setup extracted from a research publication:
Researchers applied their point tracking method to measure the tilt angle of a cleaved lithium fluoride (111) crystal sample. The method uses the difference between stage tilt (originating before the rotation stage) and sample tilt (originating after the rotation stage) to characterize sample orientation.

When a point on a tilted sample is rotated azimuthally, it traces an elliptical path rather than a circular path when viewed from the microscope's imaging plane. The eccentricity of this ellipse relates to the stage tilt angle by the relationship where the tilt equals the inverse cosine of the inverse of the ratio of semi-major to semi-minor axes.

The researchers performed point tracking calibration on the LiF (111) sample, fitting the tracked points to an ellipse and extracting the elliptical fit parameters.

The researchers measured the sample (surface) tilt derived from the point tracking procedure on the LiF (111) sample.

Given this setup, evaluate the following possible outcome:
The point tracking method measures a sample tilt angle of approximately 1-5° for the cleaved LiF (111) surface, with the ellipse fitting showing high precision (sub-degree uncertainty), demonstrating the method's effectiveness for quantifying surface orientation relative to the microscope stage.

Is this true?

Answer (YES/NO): NO